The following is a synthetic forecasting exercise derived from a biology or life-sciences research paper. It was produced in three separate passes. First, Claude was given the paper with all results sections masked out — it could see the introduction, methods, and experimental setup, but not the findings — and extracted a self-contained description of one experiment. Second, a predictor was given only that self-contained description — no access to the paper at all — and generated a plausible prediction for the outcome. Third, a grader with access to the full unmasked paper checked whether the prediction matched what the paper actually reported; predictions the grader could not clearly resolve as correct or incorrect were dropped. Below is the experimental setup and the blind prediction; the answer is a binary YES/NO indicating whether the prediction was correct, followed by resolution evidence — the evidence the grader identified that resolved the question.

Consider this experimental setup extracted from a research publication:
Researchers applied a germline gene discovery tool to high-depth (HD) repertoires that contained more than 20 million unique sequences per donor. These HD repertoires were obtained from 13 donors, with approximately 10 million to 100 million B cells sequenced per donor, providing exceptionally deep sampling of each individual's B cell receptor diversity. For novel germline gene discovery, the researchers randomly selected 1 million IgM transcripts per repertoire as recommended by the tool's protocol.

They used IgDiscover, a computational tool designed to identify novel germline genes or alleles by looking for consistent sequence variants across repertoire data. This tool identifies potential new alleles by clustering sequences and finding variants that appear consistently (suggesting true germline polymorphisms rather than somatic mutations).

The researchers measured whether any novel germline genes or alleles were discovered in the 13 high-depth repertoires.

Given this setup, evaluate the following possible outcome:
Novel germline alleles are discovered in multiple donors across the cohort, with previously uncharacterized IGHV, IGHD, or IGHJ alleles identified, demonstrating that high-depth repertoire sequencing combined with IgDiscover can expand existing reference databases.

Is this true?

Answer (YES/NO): NO